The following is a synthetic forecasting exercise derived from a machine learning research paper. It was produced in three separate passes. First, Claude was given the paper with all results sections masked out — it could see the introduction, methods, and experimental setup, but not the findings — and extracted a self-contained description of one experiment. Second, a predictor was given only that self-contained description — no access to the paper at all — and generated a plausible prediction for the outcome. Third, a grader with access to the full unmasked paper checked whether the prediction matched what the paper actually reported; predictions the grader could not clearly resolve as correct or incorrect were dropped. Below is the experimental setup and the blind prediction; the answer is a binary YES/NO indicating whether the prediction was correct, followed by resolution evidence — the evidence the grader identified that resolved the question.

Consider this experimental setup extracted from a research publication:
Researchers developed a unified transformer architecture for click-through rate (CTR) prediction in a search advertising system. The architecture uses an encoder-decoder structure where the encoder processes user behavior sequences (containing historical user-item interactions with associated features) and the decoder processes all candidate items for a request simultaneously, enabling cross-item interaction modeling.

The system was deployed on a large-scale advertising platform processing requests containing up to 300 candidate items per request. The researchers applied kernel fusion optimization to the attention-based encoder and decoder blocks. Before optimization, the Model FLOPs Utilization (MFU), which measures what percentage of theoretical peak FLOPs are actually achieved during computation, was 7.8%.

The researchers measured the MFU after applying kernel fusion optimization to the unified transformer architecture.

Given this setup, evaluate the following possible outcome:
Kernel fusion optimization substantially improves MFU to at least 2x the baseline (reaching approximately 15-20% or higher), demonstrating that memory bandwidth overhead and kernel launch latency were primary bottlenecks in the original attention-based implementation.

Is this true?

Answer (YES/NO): NO